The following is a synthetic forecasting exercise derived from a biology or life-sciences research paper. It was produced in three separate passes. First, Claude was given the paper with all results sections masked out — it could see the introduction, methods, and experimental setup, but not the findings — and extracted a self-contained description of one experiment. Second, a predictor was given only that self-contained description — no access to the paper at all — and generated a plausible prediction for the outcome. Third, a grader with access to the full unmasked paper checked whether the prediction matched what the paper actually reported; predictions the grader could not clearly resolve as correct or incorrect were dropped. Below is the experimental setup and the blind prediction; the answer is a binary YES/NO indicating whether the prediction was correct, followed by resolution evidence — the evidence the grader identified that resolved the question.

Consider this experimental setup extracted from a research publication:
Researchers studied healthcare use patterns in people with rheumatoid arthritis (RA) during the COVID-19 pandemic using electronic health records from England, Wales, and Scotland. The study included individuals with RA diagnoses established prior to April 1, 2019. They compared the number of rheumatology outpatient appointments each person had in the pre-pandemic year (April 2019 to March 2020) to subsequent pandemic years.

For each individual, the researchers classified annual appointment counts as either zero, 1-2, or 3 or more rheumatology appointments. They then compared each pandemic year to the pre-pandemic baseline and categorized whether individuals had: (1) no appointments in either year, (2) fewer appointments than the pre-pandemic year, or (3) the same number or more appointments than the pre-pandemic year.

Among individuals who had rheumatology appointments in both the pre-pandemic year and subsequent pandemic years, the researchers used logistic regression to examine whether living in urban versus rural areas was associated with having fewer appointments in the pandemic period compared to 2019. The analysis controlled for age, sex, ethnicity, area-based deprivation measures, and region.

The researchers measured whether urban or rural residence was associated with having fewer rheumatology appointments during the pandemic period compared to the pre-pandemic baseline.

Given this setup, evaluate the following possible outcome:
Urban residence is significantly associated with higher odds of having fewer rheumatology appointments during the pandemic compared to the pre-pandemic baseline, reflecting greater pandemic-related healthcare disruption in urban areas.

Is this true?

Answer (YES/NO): NO